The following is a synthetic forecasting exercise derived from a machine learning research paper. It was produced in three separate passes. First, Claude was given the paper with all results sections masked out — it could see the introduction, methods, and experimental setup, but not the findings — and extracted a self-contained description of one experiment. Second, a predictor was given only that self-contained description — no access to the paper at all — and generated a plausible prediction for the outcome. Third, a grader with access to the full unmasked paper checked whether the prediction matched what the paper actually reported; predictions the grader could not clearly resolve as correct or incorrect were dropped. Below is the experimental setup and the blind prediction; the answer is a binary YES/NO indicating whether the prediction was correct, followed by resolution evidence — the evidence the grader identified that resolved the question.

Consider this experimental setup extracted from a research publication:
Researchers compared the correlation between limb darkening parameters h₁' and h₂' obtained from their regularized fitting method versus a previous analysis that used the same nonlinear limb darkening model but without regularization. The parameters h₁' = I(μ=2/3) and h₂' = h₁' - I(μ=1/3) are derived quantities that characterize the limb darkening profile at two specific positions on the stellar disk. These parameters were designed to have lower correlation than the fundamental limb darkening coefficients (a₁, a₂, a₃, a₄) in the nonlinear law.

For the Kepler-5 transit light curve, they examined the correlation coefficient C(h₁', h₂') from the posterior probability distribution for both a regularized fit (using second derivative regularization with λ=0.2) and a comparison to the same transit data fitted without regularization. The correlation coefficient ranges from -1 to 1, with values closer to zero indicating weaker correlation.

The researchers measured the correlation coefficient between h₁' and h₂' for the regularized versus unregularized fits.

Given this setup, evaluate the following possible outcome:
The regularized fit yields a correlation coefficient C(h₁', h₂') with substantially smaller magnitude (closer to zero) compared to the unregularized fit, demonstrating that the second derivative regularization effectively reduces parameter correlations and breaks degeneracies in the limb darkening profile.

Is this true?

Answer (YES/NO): YES